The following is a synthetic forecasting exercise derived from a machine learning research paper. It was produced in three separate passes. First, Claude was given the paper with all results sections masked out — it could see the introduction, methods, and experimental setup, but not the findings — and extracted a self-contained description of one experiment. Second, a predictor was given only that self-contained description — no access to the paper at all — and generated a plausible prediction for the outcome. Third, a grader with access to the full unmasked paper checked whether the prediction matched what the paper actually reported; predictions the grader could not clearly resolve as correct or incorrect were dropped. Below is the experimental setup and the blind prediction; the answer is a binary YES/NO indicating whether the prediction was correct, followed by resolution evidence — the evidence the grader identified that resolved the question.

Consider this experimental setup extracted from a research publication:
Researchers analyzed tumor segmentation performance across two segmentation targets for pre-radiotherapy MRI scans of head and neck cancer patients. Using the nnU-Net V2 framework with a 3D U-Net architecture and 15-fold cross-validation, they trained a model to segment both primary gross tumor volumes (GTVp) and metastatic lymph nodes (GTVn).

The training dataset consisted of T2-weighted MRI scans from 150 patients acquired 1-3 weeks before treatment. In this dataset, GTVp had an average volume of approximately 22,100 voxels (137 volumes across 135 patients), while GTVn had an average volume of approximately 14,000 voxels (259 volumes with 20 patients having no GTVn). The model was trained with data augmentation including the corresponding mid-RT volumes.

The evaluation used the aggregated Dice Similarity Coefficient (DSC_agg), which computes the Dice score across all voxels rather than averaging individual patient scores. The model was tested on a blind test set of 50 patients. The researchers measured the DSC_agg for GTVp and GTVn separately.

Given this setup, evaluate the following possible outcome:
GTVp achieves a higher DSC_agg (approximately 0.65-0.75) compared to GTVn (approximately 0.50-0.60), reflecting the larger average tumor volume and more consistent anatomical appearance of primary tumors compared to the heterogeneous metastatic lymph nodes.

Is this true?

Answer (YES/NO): NO